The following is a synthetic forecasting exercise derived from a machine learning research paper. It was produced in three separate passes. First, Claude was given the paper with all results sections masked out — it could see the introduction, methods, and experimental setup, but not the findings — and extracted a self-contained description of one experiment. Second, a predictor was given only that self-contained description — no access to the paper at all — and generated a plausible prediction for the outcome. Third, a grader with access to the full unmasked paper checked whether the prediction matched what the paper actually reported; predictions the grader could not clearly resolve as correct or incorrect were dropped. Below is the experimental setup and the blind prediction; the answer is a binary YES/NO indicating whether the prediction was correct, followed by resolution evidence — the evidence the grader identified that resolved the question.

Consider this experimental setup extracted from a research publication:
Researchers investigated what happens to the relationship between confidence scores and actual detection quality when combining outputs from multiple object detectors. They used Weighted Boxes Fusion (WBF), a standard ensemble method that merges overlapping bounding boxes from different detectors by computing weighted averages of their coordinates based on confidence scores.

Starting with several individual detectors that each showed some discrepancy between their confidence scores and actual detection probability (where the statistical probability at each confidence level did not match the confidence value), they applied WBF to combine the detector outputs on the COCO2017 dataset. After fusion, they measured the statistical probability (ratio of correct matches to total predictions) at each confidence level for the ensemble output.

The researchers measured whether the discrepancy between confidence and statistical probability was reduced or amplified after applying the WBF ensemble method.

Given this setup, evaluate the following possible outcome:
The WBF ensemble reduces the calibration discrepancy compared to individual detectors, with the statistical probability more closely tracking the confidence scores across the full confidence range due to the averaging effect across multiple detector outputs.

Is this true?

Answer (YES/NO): NO